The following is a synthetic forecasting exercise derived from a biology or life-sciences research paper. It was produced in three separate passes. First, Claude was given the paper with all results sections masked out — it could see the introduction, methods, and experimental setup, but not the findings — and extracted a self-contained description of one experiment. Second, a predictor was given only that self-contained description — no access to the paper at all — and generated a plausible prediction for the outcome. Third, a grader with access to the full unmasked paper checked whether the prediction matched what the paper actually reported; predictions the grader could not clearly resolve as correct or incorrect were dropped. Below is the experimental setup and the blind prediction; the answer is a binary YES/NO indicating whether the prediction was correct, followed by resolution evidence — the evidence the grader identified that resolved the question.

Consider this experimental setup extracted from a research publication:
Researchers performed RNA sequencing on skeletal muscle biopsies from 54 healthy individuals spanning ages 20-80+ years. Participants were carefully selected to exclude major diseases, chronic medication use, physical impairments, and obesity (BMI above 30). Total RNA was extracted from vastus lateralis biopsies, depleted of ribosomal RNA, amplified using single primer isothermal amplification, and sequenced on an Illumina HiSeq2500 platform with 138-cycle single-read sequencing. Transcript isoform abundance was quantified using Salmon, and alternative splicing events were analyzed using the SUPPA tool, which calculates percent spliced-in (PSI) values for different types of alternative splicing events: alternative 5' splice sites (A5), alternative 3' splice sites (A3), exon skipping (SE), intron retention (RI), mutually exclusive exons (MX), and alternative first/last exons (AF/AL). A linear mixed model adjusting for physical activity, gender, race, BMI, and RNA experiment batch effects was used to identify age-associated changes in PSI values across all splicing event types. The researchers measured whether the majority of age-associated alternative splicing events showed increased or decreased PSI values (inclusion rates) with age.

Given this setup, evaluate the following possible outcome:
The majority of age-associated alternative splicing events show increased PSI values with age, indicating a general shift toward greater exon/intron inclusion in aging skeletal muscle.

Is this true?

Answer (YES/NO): YES